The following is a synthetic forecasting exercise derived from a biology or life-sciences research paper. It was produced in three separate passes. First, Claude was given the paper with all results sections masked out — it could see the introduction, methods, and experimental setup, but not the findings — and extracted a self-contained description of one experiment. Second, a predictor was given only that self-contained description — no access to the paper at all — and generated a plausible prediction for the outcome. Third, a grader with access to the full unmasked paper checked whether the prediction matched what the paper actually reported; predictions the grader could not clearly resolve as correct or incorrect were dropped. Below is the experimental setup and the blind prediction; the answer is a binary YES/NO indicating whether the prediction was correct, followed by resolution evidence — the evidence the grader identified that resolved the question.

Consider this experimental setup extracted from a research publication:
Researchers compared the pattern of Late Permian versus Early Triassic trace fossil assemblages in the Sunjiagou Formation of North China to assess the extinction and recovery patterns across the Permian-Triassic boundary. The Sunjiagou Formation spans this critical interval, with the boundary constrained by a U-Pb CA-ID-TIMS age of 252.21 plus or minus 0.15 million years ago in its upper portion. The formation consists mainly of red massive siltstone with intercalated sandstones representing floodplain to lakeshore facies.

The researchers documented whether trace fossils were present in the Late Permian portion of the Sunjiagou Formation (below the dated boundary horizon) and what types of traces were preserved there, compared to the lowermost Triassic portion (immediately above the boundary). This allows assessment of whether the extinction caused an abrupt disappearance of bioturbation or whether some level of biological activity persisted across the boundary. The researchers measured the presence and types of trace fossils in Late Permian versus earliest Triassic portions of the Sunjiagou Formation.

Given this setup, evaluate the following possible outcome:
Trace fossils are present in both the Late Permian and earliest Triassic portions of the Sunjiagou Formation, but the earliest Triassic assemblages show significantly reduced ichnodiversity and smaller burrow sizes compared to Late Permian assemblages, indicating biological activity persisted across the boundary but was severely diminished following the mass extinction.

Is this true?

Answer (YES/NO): NO